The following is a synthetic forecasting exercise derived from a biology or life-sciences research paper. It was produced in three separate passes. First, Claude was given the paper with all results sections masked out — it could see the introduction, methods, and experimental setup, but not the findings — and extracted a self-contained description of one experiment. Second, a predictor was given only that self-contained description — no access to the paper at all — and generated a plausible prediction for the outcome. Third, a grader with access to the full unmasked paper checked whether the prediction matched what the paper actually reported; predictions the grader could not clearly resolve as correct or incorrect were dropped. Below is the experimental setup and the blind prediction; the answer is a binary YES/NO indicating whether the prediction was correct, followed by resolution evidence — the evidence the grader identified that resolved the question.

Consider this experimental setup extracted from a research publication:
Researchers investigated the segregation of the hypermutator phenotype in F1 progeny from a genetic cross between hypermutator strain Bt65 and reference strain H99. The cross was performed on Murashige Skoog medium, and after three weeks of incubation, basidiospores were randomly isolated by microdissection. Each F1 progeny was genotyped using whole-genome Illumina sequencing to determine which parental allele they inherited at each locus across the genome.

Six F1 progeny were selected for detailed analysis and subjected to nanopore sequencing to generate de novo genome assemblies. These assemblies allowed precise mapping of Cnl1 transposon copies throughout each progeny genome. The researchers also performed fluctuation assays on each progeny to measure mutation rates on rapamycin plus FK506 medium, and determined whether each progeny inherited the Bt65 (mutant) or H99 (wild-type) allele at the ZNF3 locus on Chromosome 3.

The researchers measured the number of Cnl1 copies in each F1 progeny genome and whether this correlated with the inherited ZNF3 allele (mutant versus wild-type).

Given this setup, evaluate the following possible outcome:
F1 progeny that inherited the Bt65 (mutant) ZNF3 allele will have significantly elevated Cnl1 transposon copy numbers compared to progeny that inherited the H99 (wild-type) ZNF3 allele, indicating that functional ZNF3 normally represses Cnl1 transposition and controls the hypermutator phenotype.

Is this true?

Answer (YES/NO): NO